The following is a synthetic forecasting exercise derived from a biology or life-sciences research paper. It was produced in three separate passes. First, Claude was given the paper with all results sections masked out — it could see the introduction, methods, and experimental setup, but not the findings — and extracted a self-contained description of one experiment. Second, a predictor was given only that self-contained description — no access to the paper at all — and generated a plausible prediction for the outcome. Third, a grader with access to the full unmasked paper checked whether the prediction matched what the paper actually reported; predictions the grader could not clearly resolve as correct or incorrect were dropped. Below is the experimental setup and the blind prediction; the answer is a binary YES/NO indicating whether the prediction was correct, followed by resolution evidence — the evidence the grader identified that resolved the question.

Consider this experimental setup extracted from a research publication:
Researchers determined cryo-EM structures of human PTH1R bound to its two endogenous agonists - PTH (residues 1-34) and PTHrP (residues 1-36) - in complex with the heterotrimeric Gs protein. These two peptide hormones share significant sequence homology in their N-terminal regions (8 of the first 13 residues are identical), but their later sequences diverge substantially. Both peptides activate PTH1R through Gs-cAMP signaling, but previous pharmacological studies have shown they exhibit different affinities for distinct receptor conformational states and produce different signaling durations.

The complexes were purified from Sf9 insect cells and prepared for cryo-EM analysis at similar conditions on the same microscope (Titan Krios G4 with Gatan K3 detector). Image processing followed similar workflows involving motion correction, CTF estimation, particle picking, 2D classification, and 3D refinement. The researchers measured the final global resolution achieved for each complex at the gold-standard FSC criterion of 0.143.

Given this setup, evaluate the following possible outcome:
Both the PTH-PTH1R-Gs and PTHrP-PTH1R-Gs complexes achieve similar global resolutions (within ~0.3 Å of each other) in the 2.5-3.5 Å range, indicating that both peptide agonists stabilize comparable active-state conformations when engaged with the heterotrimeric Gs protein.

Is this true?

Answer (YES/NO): NO